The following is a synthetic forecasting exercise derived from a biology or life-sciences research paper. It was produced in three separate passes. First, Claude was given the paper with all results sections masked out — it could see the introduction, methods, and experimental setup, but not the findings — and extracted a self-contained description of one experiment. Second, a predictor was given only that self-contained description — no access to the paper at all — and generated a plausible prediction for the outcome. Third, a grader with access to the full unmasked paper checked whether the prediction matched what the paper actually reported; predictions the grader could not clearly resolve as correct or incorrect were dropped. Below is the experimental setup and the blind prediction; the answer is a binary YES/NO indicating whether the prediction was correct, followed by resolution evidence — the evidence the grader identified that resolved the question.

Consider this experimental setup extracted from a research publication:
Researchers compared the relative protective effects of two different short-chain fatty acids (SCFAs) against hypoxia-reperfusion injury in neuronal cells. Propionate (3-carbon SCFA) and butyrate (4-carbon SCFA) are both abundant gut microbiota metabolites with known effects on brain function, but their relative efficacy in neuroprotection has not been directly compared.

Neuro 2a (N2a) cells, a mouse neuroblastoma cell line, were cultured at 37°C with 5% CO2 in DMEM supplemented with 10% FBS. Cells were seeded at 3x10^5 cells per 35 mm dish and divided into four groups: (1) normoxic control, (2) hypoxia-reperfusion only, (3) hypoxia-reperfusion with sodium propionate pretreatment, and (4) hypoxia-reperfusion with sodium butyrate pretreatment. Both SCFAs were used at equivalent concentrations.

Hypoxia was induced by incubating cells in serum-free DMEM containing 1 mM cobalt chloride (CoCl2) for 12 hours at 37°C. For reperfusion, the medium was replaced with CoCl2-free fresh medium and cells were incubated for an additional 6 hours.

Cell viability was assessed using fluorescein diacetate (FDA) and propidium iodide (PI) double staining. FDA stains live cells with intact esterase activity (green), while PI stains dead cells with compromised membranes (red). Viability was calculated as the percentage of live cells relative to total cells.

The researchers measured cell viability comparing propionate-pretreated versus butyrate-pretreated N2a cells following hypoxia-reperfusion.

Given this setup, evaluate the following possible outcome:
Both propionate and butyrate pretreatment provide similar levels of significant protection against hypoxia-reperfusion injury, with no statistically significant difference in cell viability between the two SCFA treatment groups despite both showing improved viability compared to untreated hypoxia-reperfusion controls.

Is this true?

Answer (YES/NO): NO